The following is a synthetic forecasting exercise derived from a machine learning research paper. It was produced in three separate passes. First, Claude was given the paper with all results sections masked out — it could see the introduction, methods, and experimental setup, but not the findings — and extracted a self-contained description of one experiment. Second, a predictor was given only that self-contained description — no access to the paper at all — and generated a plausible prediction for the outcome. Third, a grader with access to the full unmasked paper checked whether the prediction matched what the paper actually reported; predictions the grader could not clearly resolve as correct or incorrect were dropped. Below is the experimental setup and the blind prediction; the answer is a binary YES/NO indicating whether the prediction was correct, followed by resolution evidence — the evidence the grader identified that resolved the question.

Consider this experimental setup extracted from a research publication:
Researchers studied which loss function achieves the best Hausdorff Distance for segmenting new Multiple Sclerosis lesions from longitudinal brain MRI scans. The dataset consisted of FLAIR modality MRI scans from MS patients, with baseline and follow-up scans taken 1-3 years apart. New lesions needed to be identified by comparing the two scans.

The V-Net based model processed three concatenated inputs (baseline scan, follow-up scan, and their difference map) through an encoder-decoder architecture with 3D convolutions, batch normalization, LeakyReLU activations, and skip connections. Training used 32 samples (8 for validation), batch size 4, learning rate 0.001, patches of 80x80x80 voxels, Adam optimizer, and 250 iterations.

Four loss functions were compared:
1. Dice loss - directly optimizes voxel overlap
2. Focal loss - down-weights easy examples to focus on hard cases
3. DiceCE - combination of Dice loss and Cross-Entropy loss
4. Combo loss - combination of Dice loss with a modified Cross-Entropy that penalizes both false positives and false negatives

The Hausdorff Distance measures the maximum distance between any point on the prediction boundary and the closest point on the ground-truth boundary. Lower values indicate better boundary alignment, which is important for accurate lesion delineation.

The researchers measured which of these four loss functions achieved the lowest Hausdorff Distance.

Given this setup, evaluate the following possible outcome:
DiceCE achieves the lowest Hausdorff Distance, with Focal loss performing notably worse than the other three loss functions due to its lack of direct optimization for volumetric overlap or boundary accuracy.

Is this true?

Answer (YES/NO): NO